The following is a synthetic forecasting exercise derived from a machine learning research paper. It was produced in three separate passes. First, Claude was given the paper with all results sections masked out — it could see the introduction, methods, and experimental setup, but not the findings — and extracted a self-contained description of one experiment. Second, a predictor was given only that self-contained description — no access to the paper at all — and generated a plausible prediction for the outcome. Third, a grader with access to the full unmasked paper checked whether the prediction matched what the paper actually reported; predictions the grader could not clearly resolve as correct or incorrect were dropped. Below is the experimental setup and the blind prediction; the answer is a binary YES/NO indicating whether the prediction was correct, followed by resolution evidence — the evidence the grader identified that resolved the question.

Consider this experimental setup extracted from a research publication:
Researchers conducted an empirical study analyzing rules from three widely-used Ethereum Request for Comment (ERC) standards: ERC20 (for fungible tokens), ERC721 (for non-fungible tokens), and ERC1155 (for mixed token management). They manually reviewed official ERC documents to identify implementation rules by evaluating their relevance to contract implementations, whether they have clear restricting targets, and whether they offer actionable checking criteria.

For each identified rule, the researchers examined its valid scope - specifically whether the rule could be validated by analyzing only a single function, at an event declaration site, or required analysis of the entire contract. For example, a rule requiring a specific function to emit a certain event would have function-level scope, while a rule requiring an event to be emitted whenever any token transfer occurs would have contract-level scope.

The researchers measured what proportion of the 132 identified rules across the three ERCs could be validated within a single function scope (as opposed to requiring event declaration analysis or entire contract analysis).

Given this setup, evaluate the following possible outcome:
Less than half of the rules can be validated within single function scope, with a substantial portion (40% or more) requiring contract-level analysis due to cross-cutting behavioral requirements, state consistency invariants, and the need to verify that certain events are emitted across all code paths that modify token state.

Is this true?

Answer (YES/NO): NO